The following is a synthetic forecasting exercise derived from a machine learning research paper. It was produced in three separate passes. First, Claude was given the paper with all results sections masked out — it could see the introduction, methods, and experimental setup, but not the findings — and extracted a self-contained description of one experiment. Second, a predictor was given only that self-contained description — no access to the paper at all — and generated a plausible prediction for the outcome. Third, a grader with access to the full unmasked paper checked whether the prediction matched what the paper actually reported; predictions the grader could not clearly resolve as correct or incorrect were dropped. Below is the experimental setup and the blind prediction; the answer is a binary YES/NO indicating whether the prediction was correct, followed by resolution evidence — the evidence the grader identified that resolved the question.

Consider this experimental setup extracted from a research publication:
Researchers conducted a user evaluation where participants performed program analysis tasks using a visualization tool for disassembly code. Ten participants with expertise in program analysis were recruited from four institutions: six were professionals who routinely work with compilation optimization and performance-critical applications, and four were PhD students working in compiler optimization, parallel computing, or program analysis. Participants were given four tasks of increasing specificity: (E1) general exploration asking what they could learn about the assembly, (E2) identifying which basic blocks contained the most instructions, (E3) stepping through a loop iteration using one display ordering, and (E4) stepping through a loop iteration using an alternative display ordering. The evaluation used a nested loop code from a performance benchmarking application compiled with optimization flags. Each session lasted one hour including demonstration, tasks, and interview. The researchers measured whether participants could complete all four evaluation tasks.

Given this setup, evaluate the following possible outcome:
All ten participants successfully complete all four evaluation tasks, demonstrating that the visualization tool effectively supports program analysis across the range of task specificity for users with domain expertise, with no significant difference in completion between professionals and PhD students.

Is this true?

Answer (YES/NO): YES